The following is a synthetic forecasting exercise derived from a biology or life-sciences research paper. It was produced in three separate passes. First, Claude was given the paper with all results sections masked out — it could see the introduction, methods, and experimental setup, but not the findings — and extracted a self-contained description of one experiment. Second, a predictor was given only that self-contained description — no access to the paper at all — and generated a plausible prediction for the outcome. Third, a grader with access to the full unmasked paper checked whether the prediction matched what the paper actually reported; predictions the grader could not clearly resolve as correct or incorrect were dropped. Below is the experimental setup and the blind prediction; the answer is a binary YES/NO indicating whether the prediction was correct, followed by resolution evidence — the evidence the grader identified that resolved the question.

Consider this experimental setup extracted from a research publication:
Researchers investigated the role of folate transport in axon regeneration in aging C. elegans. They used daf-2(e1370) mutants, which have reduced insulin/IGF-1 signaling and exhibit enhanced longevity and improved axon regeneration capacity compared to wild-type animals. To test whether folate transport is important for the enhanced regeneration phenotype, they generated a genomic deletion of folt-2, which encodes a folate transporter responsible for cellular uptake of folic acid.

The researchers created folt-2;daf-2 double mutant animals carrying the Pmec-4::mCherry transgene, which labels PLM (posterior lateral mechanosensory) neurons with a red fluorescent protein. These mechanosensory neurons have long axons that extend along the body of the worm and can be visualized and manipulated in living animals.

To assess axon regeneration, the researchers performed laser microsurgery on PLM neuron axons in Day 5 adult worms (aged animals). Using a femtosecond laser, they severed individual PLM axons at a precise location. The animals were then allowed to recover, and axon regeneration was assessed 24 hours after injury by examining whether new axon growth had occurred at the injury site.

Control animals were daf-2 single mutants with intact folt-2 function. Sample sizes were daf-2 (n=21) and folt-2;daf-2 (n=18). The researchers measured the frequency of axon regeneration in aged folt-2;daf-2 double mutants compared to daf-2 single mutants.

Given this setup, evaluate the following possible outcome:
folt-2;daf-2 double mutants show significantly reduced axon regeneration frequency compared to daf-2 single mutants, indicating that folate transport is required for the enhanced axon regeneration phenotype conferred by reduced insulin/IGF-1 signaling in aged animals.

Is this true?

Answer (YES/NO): YES